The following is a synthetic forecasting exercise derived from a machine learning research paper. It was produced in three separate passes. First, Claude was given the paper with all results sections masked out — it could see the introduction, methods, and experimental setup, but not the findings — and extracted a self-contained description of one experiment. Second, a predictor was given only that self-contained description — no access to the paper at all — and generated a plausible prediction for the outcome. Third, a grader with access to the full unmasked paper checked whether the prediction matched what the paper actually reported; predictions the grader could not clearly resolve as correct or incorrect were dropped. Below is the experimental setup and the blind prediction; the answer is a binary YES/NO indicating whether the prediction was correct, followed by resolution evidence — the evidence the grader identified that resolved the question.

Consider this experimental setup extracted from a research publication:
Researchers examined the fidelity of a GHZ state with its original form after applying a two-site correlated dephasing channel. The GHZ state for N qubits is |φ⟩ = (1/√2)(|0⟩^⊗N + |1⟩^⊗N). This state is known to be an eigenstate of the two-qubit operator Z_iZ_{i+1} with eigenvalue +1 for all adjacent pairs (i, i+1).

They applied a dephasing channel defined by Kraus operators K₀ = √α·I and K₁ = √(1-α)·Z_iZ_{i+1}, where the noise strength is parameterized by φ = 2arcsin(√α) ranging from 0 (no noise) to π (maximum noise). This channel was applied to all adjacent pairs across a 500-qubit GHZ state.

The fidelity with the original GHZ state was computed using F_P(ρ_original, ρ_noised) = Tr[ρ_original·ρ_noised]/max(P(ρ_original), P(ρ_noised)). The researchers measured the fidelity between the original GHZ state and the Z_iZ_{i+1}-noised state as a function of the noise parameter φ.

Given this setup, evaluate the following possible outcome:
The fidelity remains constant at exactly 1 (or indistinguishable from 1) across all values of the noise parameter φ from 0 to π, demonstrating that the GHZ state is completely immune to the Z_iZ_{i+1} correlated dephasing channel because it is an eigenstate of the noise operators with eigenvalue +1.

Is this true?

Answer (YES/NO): YES